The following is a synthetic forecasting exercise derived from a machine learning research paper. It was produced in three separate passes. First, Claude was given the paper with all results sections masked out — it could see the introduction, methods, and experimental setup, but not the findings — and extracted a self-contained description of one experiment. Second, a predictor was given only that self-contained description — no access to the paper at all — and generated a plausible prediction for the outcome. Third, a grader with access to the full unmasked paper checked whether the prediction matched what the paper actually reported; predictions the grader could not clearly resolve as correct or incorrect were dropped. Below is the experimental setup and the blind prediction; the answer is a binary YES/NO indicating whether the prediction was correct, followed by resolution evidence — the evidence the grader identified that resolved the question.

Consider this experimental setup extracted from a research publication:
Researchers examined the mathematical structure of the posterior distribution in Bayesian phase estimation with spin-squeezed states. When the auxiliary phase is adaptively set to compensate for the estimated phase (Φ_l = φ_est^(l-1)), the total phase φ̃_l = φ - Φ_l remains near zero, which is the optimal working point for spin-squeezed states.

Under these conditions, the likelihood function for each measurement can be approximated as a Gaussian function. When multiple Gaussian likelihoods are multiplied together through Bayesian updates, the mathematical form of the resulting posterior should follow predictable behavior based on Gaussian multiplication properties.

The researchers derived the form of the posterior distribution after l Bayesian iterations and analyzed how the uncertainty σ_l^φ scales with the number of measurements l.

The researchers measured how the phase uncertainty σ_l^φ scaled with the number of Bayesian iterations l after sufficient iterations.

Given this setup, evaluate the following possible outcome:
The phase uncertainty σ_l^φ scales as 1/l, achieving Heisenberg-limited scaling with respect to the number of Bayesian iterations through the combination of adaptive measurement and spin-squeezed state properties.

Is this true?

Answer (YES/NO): NO